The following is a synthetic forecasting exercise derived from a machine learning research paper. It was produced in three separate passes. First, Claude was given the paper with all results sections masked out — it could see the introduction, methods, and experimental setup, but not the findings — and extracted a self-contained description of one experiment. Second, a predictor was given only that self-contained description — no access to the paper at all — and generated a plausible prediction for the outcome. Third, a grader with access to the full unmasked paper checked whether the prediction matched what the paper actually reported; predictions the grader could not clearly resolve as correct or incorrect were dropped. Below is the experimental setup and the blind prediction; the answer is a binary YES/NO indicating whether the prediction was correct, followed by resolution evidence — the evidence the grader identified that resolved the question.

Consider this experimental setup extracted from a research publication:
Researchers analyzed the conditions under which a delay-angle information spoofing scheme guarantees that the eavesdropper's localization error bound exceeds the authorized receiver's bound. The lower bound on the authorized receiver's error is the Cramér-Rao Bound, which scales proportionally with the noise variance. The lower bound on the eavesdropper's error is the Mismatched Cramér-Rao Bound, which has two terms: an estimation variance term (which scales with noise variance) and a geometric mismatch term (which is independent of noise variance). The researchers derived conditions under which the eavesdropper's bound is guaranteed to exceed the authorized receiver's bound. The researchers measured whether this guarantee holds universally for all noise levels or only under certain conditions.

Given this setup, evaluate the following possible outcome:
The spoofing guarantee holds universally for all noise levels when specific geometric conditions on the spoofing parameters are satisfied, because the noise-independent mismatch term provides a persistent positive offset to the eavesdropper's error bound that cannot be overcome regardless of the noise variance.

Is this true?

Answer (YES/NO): NO